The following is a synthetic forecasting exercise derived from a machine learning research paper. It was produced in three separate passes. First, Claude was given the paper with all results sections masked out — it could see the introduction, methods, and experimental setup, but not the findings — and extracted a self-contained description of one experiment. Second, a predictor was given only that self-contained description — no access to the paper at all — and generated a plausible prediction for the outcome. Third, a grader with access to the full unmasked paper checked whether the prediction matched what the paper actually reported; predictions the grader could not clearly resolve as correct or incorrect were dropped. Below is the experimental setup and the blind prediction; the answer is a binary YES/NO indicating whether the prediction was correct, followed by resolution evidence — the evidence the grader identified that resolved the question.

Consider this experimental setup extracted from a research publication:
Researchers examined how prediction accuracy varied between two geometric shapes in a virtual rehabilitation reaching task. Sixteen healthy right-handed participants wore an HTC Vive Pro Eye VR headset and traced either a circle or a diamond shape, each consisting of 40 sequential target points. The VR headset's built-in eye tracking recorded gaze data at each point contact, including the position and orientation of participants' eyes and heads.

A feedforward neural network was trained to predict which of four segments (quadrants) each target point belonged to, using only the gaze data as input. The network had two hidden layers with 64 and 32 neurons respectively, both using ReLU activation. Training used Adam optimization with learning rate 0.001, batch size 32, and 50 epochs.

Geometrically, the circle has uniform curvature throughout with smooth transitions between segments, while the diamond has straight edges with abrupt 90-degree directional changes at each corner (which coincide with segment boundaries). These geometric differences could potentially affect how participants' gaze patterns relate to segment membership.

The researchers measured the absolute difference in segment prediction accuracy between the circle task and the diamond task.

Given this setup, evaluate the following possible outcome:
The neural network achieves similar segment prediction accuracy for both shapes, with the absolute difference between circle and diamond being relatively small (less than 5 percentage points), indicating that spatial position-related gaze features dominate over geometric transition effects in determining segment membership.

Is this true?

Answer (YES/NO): YES